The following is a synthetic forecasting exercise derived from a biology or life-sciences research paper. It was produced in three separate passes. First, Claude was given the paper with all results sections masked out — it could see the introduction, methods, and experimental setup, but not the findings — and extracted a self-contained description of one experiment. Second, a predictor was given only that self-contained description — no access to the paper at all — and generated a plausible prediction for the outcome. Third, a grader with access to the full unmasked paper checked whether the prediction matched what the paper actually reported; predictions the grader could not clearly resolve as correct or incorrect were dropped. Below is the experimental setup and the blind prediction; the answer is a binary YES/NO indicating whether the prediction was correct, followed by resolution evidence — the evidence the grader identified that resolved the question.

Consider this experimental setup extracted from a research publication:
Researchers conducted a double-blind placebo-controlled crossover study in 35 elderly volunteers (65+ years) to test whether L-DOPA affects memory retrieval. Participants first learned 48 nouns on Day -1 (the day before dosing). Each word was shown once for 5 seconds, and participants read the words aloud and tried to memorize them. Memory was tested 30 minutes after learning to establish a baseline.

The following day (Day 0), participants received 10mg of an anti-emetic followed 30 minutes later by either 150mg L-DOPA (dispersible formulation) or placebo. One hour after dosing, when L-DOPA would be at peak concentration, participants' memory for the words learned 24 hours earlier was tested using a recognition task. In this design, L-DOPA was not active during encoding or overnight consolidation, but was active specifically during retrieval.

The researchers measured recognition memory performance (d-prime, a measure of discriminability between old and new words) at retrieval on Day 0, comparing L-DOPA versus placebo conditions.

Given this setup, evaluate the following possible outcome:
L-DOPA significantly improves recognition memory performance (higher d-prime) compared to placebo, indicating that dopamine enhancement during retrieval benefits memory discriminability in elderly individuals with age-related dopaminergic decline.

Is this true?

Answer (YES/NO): NO